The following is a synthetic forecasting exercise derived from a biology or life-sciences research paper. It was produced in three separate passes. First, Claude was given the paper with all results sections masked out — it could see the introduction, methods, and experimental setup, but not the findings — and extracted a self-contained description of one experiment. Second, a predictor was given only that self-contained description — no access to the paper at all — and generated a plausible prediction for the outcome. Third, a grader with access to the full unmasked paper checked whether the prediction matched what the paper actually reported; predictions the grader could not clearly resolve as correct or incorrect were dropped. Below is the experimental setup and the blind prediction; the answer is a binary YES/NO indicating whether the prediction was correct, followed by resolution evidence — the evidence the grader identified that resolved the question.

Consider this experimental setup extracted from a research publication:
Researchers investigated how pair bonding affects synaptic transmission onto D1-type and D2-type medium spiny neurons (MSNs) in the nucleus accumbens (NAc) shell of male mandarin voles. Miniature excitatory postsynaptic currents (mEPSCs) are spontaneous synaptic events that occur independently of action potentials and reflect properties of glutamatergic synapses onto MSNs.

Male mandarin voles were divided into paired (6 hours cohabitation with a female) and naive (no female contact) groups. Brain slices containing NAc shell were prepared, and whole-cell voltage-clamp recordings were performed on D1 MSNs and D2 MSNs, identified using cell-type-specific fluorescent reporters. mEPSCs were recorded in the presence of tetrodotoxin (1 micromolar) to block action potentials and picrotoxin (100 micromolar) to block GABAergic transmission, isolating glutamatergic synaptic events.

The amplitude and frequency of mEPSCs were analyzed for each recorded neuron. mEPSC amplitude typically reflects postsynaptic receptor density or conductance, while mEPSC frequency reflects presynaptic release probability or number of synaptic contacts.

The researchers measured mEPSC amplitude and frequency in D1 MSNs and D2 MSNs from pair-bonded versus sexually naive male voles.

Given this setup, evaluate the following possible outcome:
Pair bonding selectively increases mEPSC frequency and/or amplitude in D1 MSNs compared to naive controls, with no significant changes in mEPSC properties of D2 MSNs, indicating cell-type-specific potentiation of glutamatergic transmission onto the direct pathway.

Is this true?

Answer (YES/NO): NO